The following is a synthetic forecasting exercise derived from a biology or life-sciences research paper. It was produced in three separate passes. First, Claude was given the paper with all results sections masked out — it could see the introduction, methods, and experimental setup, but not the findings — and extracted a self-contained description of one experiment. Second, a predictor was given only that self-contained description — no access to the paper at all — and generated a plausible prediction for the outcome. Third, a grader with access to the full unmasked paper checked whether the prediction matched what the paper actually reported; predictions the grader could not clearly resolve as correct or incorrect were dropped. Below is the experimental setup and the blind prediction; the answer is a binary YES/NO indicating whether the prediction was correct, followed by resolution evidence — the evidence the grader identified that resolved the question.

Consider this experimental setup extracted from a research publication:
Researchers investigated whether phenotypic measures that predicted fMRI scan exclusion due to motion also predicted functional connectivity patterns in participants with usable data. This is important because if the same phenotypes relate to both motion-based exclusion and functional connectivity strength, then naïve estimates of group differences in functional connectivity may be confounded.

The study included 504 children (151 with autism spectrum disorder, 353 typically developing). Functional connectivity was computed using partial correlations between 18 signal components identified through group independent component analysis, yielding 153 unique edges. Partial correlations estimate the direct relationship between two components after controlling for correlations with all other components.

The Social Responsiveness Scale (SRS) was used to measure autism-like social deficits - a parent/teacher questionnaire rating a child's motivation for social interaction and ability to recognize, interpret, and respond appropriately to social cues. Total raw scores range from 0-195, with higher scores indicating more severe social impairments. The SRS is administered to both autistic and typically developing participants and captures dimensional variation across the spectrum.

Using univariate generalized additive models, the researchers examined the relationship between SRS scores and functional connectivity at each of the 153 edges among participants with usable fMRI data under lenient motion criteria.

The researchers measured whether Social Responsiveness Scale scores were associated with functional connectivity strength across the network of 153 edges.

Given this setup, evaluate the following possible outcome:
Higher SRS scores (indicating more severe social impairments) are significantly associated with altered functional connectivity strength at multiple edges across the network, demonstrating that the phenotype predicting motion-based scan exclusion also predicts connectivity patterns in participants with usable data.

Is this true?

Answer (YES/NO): NO